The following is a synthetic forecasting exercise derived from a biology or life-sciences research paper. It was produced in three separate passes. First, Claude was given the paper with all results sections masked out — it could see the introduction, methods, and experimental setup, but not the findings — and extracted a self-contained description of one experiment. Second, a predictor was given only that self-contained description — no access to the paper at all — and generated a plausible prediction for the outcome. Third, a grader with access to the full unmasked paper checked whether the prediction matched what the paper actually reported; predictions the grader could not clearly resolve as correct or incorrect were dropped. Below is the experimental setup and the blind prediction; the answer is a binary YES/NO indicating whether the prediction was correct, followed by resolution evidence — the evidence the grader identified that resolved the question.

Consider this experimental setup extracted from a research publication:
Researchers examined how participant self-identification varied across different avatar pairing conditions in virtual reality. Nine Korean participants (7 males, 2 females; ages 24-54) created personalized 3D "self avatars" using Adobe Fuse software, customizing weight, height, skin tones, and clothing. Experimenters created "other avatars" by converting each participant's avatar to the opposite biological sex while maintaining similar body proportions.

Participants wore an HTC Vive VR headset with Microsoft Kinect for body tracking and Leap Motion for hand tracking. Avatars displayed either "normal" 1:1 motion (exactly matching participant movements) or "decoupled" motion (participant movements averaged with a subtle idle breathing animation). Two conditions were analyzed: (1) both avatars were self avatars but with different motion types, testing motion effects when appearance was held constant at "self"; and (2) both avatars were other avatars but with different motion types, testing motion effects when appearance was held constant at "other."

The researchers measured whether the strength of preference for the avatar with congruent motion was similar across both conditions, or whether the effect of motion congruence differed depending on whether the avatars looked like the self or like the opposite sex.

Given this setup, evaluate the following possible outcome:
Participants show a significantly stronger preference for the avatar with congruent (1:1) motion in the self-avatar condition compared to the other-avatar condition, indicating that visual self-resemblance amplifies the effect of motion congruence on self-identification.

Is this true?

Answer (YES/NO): NO